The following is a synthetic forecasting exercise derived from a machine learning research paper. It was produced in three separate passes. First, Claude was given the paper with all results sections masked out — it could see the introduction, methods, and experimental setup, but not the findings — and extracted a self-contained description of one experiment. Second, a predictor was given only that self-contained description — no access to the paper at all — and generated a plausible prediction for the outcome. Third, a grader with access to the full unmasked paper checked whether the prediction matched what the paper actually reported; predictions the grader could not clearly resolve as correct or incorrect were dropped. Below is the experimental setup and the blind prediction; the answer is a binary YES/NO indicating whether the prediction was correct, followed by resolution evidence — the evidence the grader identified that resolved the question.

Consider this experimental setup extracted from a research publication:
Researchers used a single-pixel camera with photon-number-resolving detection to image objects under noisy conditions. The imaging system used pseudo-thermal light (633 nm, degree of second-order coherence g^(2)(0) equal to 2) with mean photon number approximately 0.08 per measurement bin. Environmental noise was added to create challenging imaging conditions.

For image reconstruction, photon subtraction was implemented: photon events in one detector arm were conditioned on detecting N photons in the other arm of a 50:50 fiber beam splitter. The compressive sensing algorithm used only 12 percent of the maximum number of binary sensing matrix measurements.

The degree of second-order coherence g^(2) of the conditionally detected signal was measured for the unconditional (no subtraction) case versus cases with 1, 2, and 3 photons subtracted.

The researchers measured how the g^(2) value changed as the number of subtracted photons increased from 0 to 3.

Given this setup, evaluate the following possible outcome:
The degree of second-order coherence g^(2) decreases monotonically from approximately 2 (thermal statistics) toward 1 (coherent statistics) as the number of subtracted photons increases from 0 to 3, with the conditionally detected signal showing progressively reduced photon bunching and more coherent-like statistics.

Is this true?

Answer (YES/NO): YES